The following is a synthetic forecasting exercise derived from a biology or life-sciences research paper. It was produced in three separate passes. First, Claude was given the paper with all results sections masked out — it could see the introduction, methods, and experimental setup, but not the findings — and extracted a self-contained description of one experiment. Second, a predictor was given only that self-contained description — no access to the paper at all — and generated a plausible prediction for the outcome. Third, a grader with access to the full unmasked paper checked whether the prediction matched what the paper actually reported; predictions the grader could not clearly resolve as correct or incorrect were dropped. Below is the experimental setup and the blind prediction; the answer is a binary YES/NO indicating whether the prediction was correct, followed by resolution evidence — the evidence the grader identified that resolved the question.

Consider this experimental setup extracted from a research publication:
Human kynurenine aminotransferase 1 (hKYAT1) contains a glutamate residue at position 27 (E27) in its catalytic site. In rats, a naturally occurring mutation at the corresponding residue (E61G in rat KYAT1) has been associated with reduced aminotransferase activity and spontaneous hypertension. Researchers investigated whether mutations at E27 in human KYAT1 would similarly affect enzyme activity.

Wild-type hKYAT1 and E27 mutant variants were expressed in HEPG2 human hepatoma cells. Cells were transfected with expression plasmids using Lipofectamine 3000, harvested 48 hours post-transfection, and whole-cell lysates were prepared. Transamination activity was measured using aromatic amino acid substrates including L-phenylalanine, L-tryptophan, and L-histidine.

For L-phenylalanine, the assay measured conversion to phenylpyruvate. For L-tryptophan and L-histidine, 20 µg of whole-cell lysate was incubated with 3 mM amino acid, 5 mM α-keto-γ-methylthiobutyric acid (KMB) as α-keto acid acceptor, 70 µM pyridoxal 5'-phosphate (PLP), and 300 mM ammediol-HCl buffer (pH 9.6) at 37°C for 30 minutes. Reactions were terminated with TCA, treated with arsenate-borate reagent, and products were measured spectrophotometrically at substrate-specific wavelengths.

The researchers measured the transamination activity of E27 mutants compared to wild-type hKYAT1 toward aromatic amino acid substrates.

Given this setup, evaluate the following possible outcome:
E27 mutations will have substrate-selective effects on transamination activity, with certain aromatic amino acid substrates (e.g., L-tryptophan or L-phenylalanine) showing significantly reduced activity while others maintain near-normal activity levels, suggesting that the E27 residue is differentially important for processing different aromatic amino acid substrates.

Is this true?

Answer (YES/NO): NO